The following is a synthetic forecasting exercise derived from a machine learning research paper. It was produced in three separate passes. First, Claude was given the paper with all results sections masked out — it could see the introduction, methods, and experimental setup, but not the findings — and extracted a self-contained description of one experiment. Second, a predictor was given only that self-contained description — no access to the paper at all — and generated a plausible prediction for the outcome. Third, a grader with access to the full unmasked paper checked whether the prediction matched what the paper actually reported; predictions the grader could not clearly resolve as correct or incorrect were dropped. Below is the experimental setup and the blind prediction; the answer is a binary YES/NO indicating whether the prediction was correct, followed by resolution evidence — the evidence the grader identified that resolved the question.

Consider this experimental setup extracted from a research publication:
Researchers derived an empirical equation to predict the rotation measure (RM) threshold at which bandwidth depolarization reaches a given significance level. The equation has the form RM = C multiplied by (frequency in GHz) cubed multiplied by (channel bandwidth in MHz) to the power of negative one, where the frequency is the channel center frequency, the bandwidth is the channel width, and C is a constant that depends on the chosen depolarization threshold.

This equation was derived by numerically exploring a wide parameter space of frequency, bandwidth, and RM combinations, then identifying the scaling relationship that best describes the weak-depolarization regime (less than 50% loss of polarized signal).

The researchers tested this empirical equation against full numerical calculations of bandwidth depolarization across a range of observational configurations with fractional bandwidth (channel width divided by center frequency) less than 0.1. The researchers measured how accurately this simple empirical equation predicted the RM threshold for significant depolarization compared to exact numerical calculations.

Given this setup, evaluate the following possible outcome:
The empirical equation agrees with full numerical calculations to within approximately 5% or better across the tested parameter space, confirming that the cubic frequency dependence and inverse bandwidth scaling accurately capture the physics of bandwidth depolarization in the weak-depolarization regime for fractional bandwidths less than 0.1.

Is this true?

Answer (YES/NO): YES